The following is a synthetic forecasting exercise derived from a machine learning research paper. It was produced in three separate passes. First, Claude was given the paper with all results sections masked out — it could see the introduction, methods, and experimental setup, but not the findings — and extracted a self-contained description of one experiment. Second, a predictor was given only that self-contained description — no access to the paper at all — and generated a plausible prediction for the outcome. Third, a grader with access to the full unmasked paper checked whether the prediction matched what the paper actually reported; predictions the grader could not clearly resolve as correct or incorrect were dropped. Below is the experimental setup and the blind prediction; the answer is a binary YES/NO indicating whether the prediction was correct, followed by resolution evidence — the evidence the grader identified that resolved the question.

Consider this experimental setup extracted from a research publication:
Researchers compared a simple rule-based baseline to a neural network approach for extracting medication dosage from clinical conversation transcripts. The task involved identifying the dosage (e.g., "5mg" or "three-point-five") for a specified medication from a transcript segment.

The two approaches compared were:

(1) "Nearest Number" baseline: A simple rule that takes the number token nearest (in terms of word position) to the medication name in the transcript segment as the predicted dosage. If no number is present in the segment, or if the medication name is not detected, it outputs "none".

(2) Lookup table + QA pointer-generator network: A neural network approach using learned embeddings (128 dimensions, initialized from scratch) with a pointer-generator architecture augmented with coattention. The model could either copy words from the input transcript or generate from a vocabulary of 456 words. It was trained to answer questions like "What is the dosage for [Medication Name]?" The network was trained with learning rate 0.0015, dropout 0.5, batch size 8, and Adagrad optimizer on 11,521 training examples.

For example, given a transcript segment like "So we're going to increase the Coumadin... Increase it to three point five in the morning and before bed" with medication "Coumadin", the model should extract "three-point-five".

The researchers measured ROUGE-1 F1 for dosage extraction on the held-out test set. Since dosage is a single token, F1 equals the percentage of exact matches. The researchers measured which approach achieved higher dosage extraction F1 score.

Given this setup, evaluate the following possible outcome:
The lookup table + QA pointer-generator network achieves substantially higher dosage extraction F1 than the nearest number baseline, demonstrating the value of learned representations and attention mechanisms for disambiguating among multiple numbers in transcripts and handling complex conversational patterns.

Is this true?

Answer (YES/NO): NO